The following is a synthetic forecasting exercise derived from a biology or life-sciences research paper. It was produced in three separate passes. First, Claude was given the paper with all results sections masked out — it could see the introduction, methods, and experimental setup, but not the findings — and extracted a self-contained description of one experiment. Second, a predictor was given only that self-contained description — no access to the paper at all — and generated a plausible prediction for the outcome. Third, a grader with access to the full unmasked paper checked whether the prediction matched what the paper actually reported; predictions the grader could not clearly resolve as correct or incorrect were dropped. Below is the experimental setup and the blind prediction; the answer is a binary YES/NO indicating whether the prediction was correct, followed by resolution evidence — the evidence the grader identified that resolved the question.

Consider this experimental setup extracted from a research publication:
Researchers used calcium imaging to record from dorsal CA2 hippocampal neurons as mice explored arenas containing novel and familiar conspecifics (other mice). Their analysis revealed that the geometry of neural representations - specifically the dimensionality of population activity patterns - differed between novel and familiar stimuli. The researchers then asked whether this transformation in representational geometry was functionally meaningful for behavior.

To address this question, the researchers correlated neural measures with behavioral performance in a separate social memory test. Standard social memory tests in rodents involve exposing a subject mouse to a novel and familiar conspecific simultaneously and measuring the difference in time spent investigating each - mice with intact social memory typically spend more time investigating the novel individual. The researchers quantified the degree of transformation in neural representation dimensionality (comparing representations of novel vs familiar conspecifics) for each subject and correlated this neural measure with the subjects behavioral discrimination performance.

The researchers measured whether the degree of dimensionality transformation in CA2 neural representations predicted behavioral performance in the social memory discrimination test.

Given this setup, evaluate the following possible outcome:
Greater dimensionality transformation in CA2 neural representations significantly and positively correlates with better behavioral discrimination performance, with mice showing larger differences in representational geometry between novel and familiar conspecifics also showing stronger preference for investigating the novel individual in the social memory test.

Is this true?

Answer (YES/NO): YES